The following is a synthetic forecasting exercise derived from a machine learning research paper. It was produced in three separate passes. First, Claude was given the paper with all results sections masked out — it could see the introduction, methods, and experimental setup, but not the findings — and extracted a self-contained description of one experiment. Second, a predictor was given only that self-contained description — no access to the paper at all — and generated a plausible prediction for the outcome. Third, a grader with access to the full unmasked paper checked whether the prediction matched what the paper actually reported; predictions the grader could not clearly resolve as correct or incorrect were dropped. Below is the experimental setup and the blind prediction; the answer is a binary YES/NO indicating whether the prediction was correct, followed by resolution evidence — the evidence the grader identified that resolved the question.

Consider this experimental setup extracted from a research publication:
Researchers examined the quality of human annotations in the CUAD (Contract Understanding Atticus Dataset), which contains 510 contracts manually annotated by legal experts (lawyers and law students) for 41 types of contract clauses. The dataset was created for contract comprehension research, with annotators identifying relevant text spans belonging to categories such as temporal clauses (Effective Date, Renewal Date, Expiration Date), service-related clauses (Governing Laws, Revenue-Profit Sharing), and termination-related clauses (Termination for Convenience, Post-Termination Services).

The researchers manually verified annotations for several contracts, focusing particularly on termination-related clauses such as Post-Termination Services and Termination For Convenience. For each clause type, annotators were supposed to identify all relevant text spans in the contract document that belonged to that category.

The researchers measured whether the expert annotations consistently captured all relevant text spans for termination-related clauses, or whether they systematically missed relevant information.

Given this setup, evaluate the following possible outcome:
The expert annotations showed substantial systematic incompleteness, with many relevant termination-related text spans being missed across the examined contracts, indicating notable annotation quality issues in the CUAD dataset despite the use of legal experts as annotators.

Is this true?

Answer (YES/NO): YES